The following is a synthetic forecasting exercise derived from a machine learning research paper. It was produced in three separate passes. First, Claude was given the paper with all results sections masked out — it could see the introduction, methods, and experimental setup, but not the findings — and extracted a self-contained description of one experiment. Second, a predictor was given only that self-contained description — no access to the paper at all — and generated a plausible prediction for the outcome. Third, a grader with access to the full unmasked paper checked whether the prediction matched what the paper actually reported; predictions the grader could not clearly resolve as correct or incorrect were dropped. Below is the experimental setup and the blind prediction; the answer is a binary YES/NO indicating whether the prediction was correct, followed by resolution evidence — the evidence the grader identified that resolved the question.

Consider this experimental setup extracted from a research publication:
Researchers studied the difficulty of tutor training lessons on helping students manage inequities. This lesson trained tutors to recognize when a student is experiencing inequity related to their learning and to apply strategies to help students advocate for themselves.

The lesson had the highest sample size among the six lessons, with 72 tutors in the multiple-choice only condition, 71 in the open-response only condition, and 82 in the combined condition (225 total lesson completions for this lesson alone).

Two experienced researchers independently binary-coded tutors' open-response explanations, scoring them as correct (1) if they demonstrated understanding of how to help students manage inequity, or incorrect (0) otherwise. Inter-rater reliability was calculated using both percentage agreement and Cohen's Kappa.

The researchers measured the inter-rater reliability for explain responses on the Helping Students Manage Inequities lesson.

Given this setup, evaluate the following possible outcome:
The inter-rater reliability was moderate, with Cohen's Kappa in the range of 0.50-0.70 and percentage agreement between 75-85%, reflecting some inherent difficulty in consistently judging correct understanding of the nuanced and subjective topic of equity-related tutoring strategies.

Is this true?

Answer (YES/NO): NO